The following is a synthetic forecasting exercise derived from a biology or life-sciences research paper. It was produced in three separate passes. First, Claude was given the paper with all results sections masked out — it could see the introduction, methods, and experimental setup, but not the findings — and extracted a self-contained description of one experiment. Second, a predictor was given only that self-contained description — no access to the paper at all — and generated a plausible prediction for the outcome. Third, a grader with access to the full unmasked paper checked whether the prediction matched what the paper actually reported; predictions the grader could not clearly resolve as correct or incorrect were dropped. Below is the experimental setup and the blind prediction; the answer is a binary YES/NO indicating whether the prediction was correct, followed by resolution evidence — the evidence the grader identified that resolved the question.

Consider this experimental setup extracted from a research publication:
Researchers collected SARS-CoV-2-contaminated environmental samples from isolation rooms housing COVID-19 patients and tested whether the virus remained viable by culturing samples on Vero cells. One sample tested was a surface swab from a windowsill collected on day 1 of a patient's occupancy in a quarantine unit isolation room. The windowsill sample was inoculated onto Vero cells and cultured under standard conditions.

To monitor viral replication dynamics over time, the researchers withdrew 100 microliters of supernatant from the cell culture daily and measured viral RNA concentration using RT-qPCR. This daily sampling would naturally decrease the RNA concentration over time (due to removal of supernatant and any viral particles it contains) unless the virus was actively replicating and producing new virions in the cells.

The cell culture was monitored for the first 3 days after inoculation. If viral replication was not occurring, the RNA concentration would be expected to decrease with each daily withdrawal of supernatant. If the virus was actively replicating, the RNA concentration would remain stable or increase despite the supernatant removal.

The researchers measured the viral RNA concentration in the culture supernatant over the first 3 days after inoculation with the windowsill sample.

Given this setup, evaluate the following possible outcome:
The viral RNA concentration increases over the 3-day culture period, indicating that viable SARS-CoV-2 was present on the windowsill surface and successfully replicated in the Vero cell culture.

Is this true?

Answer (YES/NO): NO